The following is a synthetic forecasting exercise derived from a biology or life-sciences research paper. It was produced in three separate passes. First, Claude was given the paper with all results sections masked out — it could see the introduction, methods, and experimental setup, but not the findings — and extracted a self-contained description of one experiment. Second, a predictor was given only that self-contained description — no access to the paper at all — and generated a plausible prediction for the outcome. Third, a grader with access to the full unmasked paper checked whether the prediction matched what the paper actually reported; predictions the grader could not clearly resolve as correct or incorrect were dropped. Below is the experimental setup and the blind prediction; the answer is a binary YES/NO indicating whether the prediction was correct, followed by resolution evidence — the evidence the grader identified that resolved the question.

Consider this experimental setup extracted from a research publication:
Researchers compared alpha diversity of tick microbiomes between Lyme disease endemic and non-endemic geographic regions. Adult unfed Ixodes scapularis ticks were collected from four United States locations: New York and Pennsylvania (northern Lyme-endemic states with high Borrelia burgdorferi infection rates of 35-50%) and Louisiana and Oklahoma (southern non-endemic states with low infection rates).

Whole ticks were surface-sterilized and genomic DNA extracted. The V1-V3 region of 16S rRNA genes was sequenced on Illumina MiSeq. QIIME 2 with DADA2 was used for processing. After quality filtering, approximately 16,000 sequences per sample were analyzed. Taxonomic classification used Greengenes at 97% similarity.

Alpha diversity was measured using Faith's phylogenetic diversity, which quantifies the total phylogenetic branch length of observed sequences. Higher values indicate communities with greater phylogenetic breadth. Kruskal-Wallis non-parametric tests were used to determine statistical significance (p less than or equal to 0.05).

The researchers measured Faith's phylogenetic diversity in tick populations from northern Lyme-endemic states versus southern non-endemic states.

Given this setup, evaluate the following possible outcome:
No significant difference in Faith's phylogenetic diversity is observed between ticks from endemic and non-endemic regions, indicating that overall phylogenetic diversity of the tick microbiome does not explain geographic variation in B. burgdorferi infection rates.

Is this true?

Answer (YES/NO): YES